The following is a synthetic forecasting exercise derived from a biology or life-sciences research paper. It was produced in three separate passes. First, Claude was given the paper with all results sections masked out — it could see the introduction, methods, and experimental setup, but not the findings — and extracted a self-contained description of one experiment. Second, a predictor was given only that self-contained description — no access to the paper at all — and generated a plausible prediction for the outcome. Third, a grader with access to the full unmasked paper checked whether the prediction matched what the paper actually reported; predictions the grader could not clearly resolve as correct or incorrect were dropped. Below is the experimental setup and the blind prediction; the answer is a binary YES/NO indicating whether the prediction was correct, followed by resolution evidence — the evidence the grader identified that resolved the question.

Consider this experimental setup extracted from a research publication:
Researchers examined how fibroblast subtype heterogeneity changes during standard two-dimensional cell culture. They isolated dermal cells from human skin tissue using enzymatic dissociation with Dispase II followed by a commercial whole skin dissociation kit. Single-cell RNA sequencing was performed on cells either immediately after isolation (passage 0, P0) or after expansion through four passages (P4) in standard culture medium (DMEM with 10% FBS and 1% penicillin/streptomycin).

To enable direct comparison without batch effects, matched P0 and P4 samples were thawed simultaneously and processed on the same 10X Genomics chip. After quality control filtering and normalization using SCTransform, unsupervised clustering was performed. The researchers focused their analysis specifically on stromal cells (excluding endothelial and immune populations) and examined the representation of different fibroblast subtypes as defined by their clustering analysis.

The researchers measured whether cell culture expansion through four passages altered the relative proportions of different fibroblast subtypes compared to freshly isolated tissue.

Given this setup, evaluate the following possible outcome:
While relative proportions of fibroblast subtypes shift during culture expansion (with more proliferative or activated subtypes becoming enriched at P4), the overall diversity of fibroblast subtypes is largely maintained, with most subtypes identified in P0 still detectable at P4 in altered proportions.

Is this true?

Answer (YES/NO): NO